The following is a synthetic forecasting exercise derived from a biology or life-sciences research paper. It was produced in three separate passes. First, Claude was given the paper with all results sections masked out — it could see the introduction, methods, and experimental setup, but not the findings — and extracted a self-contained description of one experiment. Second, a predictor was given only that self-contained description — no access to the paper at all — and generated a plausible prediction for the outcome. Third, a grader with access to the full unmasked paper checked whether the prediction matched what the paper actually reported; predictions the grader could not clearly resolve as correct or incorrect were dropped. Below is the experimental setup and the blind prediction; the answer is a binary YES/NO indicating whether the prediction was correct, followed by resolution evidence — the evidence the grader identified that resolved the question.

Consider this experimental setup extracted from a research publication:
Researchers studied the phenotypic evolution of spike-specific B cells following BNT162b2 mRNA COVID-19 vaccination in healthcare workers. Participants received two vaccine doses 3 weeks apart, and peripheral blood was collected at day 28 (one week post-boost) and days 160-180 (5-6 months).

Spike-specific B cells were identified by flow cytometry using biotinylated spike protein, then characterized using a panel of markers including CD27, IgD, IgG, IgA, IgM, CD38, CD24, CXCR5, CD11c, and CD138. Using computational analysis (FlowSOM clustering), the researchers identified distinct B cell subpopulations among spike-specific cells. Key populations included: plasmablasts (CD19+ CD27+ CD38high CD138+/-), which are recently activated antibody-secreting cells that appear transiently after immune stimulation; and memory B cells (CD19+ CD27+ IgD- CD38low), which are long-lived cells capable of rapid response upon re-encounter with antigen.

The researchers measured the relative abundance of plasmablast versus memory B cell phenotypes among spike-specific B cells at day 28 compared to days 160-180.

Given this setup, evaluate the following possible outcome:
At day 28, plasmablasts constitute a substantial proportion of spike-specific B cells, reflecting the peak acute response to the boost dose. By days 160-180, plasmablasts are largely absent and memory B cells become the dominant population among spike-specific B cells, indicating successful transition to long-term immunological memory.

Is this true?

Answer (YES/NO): YES